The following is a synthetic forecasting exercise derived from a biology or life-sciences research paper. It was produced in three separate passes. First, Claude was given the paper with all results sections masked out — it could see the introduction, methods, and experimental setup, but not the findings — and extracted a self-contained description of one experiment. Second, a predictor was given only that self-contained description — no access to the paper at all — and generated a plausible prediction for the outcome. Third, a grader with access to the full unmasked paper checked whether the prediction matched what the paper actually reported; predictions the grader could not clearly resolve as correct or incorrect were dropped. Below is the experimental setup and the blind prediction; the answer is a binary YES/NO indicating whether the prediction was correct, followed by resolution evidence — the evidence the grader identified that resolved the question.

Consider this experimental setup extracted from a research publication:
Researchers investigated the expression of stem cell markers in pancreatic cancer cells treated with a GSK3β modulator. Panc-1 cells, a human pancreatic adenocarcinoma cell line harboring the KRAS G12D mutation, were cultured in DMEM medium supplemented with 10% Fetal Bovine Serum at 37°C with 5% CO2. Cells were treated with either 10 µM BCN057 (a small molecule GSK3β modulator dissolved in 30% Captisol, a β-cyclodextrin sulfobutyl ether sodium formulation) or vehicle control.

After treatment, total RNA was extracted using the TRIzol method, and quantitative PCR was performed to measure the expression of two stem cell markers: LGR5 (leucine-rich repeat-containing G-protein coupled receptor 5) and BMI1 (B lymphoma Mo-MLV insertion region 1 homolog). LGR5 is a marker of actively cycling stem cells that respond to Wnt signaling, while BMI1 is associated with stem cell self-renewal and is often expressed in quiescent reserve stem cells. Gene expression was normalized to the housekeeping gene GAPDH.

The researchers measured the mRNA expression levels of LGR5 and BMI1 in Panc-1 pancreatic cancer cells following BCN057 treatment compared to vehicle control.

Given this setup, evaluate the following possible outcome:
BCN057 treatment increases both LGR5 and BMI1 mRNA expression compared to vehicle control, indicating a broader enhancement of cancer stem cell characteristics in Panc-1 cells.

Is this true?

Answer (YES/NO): NO